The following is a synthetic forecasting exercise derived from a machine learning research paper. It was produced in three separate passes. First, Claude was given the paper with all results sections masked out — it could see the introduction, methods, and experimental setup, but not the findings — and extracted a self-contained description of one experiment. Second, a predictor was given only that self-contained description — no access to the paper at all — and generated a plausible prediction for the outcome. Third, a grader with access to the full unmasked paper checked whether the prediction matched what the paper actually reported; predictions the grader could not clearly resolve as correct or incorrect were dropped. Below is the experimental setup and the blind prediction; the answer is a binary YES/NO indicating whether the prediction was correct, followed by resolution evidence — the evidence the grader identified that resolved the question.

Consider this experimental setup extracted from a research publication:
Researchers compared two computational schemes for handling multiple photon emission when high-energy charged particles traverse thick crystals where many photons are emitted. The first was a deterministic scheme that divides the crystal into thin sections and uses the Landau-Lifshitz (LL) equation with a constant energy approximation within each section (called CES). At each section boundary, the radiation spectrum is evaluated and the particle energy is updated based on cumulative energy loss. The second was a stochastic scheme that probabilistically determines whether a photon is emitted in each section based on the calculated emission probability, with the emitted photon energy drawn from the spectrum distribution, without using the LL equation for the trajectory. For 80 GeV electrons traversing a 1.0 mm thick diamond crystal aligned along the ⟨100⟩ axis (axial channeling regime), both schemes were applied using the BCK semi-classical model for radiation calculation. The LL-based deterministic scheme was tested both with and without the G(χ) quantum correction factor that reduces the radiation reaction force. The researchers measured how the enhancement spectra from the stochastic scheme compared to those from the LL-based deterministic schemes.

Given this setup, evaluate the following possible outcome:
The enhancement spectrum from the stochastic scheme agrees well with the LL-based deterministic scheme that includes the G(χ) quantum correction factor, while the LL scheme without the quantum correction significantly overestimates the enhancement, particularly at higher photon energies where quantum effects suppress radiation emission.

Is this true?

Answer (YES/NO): NO